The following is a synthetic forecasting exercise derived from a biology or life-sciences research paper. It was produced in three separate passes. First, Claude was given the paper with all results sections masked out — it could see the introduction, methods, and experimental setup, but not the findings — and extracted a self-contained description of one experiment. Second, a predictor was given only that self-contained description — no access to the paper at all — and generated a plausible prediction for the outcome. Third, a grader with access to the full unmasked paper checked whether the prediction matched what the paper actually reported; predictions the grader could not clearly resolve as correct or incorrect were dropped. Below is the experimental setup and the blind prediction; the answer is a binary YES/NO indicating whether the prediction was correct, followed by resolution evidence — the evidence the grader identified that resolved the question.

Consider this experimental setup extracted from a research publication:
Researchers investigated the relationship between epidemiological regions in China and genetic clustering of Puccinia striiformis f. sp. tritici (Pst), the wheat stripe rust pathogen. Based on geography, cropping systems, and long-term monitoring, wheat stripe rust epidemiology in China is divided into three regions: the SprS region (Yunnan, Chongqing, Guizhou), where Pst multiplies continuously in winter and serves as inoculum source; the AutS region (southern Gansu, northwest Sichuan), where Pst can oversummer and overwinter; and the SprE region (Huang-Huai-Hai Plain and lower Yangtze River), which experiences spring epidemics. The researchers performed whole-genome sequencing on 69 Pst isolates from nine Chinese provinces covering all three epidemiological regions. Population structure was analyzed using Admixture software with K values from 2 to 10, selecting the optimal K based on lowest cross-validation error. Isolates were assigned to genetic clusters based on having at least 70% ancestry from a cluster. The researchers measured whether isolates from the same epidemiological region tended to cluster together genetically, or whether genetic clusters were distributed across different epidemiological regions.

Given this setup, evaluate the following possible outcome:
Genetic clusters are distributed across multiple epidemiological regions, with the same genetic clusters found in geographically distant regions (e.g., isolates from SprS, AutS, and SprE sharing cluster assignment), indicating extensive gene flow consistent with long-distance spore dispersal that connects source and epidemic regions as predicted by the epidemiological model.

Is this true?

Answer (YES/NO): YES